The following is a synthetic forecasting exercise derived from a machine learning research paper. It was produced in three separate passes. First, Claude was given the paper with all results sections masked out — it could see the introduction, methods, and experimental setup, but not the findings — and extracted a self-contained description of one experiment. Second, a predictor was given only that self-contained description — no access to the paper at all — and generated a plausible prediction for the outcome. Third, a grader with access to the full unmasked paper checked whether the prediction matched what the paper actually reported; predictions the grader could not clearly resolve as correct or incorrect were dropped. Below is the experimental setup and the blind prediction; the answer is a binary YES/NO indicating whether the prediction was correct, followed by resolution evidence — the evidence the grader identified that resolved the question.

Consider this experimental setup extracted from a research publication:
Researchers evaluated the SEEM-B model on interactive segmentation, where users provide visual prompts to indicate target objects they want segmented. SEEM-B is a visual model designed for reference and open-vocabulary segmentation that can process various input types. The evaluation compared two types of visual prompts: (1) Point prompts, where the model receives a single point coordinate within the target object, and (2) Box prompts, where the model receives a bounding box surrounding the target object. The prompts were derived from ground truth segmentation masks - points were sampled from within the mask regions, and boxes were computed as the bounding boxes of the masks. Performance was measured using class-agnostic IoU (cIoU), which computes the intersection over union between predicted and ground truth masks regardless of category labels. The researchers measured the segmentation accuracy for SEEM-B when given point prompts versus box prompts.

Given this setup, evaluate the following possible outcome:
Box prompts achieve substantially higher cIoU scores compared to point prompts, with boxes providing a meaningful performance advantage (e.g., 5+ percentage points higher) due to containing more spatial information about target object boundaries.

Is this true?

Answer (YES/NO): NO